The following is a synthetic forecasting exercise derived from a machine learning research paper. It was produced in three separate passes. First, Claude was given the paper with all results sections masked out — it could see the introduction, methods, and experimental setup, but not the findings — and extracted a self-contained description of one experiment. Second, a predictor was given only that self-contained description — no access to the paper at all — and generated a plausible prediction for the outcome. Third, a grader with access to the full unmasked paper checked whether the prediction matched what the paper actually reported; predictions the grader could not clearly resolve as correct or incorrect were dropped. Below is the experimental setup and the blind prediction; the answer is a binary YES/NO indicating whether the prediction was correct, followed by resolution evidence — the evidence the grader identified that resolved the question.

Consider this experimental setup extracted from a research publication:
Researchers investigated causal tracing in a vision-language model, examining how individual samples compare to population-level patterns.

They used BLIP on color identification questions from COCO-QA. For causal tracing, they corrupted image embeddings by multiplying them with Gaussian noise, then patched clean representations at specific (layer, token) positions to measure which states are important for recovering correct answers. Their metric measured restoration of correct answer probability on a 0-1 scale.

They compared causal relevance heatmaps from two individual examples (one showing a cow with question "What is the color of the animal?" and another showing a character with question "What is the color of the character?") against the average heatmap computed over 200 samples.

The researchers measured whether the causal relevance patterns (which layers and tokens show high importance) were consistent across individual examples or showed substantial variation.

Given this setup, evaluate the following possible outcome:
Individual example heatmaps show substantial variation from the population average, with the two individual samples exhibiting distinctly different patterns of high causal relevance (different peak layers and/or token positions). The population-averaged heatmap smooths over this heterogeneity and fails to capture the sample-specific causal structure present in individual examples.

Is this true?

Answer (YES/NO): NO